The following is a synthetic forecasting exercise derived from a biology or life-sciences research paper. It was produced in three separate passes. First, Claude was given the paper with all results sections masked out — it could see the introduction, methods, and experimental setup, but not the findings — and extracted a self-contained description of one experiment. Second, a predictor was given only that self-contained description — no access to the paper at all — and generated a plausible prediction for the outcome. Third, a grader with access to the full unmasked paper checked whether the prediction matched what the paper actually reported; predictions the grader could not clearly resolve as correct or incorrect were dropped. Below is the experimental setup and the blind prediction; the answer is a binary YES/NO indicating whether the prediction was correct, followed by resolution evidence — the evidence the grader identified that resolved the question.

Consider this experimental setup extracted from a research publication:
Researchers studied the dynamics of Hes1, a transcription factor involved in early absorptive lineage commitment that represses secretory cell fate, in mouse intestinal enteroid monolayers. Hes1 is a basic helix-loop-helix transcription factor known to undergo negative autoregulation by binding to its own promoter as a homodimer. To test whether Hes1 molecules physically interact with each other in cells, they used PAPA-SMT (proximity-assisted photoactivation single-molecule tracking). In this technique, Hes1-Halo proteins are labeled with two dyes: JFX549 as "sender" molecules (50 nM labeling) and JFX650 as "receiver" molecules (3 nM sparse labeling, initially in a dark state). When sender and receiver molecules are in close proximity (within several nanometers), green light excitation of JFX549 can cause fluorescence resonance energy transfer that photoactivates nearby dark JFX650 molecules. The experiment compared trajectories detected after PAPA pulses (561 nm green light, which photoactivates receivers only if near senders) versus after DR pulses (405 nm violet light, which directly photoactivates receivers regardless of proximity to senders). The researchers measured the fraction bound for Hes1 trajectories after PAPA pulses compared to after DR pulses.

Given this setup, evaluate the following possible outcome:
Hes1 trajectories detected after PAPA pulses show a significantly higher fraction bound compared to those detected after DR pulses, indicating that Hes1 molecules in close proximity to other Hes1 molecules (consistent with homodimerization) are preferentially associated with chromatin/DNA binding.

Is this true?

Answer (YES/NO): YES